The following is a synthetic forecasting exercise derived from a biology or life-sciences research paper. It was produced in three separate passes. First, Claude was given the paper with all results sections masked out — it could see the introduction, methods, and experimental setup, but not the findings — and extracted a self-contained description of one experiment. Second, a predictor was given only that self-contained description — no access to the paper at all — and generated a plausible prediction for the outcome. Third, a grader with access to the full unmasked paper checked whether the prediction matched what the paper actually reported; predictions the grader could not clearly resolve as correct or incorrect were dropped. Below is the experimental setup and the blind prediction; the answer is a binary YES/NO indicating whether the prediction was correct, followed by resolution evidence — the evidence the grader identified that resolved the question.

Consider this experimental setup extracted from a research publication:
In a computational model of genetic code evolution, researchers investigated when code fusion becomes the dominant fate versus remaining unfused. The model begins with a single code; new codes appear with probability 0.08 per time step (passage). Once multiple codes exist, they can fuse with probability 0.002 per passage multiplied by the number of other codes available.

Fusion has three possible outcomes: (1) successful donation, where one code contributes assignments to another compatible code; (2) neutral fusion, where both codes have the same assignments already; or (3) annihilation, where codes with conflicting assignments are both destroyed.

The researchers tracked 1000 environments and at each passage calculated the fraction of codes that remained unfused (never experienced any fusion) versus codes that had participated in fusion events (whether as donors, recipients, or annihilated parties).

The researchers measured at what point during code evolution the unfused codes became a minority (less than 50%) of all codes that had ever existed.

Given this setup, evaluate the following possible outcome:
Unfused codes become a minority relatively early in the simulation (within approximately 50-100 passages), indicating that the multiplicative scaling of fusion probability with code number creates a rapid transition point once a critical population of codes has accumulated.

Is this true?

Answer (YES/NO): NO